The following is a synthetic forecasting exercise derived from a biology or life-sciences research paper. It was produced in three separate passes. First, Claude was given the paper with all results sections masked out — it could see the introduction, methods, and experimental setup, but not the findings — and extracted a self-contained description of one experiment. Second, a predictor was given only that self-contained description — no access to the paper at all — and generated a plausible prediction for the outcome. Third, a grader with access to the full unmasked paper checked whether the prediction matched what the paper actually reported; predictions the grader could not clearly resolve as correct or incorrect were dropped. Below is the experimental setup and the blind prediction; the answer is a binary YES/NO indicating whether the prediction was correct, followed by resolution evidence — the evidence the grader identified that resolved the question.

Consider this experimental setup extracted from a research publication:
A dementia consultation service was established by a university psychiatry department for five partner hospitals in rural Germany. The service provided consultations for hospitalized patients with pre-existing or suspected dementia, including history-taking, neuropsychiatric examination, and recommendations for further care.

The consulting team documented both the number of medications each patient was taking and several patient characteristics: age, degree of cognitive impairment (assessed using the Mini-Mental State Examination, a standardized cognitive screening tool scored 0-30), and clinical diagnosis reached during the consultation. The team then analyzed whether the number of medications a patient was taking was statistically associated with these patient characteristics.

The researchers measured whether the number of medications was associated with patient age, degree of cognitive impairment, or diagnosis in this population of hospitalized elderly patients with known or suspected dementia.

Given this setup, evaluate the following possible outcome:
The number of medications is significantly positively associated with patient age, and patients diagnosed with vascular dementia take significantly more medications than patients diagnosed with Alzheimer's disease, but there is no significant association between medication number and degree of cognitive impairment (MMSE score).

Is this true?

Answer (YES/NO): NO